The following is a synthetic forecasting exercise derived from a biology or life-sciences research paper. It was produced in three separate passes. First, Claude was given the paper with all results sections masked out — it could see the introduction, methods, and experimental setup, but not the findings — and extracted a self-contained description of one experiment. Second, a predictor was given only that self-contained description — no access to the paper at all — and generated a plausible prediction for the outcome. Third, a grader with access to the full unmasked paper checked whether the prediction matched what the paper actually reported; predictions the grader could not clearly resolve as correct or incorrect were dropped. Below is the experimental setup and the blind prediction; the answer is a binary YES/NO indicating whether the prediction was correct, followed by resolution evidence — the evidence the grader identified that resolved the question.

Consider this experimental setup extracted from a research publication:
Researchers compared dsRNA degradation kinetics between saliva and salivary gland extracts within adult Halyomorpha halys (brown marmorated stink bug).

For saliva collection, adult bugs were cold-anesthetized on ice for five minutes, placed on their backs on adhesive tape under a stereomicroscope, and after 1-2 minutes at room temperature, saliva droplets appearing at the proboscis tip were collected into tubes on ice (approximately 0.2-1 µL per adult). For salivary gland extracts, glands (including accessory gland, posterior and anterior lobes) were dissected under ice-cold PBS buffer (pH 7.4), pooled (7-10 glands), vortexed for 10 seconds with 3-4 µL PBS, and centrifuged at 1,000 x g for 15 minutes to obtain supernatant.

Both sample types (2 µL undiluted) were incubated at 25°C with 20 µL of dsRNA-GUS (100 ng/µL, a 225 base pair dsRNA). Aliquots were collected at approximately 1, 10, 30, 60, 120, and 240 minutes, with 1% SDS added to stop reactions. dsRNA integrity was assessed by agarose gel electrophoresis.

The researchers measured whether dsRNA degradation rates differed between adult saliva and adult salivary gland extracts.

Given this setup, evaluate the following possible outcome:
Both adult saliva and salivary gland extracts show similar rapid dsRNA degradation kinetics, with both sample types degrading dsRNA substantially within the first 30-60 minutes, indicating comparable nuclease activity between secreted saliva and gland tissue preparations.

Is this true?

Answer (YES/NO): NO